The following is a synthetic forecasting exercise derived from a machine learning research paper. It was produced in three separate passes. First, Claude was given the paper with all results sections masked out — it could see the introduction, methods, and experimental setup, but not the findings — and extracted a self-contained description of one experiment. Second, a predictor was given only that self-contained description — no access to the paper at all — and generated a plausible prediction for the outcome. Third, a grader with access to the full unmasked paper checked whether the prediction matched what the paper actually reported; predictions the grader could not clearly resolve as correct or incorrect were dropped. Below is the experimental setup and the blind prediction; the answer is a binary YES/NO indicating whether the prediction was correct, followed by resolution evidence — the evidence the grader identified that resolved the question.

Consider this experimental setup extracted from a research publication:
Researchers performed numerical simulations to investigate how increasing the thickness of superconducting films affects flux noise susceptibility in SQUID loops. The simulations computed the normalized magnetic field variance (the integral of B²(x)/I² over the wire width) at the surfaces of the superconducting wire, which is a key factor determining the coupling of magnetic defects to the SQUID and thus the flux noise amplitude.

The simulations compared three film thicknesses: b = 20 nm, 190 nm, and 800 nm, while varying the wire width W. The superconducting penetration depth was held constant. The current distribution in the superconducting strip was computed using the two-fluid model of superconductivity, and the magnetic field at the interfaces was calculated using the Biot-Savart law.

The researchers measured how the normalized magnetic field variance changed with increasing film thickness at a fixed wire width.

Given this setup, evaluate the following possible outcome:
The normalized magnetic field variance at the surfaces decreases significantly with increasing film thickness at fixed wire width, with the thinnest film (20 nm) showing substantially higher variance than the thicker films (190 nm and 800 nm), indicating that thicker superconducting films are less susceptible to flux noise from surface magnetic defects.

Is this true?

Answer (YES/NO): YES